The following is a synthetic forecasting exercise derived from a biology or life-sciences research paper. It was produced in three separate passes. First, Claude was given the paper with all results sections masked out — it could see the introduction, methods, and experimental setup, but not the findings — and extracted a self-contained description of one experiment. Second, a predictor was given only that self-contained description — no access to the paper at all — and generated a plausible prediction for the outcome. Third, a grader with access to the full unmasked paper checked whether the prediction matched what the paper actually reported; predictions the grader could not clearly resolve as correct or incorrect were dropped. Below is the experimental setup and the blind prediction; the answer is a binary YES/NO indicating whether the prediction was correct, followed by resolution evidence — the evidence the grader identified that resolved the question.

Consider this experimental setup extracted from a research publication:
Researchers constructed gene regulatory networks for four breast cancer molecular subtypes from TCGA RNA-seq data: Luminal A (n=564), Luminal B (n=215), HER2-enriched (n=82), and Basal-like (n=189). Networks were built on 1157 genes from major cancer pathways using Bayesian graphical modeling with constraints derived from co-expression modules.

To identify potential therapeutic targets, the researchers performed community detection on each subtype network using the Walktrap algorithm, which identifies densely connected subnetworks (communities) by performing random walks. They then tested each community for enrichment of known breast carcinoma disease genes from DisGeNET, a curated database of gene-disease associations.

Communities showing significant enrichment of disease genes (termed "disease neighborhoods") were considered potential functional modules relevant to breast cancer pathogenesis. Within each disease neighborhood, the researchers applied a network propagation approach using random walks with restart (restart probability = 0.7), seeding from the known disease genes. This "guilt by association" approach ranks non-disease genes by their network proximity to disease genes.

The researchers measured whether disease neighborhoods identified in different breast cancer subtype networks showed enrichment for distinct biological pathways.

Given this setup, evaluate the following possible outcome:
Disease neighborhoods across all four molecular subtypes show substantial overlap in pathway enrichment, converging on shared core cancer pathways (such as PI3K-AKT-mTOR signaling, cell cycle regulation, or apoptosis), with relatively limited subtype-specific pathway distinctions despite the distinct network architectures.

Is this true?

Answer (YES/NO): NO